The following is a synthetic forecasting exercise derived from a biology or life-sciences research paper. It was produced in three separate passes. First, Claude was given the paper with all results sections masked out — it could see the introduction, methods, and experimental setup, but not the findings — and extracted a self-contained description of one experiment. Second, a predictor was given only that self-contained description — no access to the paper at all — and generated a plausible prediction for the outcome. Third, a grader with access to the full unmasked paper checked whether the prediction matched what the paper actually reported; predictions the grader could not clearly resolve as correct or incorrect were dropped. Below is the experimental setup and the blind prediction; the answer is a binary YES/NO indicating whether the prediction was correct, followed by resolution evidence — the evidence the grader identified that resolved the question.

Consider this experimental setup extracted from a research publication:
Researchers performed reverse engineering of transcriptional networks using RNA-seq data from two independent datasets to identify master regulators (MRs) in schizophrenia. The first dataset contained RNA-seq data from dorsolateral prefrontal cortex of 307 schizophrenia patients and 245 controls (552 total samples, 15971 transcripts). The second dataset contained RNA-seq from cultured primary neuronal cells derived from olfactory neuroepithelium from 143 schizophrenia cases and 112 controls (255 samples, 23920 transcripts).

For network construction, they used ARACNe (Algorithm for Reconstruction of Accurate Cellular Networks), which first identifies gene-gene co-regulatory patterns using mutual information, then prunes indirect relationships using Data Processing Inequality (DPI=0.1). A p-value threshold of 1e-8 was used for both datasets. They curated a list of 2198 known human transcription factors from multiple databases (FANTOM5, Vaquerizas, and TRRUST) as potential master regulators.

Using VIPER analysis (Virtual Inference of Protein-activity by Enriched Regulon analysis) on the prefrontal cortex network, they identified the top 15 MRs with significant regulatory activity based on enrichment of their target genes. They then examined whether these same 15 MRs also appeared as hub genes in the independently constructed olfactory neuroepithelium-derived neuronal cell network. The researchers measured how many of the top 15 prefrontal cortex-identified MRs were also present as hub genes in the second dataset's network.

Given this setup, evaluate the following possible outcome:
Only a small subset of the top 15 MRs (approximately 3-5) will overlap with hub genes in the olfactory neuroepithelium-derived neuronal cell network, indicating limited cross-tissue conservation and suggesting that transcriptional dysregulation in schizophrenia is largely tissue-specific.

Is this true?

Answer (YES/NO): YES